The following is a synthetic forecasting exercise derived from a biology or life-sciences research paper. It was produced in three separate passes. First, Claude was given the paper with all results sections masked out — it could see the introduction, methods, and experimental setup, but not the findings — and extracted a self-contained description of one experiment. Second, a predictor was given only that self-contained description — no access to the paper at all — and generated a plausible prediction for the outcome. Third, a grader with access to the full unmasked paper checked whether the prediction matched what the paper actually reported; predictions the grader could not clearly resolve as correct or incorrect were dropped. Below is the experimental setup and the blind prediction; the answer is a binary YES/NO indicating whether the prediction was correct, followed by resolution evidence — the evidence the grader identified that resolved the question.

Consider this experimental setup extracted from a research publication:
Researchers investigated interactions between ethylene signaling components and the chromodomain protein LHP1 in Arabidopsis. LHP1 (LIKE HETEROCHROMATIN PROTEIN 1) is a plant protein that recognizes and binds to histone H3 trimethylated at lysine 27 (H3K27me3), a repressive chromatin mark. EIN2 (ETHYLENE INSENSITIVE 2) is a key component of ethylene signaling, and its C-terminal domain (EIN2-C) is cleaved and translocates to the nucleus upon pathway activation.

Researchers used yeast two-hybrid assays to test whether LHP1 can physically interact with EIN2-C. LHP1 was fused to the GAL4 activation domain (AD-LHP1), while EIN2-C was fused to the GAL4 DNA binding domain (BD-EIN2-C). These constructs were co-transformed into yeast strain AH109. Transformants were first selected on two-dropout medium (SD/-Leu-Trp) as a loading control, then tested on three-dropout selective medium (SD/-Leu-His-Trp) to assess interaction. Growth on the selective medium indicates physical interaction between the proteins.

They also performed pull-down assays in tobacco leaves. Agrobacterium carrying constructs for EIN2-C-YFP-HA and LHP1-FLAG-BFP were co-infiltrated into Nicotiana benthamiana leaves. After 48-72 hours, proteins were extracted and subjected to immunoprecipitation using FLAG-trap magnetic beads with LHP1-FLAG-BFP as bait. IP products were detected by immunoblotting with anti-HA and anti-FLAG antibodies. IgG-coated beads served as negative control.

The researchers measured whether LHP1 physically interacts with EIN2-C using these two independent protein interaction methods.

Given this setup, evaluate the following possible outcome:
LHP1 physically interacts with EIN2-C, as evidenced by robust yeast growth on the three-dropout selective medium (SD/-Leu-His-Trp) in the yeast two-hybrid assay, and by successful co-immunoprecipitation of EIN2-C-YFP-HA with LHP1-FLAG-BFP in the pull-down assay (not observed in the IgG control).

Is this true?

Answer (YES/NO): YES